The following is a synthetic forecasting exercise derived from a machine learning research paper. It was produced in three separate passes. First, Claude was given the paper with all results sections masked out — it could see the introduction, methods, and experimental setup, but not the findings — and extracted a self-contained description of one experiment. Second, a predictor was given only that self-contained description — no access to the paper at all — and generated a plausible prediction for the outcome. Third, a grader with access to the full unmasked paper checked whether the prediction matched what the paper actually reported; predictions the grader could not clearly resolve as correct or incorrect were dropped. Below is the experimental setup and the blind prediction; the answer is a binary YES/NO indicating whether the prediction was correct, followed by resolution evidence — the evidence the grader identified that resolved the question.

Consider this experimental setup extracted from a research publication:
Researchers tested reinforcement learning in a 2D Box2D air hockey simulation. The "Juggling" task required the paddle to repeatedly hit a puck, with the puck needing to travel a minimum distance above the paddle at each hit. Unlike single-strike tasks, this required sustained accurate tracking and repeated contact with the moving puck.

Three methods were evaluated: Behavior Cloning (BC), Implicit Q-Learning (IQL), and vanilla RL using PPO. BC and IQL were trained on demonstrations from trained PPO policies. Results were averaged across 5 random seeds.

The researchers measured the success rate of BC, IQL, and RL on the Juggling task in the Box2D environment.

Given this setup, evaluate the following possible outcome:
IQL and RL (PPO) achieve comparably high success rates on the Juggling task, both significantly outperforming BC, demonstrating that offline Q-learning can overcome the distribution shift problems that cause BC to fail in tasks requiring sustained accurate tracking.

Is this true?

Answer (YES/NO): YES